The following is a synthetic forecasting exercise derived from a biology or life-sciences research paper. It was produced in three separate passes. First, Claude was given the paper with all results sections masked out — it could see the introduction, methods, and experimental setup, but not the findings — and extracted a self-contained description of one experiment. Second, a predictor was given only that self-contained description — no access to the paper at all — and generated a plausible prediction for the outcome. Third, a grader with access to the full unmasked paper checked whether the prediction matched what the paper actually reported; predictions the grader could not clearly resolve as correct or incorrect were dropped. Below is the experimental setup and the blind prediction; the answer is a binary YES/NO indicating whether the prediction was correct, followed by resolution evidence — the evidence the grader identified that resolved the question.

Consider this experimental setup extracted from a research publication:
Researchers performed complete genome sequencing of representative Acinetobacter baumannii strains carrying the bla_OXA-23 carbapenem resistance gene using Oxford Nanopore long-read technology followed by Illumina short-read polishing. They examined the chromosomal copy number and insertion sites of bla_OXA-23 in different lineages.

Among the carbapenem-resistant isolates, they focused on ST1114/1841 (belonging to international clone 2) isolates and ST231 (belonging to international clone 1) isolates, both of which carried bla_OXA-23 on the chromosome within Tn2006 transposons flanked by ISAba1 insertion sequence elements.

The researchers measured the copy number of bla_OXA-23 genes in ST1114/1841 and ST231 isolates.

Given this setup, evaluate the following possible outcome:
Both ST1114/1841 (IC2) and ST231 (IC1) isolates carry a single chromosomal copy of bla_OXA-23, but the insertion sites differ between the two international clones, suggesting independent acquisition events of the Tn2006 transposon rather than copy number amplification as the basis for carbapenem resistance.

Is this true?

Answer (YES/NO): NO